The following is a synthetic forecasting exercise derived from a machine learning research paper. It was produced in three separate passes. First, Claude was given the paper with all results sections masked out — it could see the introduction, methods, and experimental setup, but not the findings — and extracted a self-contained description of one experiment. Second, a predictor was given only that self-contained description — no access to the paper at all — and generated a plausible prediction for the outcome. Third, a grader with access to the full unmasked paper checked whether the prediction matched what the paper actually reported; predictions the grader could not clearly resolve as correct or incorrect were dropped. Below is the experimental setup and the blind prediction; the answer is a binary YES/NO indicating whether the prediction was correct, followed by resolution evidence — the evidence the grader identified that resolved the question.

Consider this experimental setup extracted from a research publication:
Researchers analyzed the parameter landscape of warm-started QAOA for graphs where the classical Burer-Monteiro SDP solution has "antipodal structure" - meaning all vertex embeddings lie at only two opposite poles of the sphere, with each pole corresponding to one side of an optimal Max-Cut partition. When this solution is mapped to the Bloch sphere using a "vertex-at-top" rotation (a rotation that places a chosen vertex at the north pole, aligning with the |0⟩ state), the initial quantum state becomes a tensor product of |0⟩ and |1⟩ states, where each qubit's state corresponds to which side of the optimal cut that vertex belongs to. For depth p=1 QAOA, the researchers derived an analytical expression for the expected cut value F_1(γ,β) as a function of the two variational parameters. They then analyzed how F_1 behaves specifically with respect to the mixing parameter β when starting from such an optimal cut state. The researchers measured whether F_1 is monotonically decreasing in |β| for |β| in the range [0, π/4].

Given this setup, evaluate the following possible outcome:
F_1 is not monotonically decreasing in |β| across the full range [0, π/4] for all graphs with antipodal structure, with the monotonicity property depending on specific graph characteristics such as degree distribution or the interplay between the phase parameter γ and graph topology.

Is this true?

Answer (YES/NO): NO